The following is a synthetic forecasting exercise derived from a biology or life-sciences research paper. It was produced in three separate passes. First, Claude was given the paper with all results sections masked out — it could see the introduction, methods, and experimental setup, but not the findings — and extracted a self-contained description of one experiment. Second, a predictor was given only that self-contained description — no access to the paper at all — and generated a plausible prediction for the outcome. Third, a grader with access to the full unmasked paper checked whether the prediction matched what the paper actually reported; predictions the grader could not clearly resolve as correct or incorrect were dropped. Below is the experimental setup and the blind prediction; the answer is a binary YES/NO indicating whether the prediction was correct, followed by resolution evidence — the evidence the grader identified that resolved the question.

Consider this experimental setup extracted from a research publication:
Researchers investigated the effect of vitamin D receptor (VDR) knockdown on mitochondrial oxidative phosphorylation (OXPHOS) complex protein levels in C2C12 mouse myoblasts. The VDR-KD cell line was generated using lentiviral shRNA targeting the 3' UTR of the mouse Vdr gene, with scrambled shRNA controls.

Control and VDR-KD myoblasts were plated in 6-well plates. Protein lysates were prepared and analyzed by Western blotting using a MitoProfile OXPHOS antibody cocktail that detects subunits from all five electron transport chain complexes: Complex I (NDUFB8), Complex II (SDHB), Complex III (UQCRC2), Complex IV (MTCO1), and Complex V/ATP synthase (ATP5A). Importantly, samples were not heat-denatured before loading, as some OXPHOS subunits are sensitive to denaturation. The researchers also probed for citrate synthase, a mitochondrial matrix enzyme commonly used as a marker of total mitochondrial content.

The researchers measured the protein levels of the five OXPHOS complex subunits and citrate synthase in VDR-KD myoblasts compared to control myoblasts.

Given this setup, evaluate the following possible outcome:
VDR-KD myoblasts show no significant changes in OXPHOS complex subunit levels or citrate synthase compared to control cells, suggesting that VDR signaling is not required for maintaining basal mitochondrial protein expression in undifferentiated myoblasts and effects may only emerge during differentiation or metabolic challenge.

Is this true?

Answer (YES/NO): YES